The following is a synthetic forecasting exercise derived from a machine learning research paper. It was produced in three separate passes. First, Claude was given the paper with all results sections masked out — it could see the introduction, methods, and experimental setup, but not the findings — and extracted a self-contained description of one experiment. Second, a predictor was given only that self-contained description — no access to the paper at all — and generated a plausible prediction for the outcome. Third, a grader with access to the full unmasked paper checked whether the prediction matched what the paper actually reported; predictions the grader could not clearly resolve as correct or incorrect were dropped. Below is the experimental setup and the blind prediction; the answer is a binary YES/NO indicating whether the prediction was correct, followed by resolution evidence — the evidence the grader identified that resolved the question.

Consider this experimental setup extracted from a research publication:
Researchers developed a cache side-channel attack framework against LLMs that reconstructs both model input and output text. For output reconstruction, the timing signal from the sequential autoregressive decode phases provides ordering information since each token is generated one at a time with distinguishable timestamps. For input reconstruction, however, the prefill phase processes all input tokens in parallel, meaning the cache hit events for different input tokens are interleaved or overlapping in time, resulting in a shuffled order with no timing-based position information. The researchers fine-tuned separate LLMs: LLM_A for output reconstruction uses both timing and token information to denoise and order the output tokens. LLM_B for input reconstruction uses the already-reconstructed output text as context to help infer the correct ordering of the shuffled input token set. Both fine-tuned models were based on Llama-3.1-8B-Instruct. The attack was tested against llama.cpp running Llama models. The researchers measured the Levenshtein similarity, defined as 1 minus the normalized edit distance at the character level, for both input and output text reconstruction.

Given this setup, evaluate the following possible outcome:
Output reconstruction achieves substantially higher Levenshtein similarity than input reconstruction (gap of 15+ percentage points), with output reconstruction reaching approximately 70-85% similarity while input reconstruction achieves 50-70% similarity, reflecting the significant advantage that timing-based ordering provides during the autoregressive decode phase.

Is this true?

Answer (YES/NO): NO